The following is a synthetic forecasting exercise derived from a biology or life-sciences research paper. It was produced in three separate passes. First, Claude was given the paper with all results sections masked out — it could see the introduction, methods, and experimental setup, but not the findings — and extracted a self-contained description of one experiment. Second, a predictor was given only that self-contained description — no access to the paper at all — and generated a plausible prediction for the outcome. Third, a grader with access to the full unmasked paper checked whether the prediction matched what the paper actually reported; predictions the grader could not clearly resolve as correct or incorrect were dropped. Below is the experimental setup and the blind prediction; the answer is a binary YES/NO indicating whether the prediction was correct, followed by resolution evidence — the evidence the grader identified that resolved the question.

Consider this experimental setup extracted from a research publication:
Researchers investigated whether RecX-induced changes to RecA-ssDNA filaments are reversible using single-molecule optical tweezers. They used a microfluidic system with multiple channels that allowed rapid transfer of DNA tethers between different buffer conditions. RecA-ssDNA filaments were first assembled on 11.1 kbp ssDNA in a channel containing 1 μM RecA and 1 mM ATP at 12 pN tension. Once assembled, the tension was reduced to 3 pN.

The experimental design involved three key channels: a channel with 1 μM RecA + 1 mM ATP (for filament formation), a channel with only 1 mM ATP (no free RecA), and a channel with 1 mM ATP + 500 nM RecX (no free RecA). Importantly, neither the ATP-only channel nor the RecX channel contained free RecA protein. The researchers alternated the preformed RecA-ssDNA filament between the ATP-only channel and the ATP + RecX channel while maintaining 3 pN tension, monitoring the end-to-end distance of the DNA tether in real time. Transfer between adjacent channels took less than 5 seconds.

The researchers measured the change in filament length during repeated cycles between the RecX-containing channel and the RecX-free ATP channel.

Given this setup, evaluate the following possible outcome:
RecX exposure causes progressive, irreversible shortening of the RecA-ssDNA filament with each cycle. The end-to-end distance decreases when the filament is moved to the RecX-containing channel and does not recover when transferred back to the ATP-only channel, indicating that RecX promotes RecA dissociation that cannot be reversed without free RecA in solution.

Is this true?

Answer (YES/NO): NO